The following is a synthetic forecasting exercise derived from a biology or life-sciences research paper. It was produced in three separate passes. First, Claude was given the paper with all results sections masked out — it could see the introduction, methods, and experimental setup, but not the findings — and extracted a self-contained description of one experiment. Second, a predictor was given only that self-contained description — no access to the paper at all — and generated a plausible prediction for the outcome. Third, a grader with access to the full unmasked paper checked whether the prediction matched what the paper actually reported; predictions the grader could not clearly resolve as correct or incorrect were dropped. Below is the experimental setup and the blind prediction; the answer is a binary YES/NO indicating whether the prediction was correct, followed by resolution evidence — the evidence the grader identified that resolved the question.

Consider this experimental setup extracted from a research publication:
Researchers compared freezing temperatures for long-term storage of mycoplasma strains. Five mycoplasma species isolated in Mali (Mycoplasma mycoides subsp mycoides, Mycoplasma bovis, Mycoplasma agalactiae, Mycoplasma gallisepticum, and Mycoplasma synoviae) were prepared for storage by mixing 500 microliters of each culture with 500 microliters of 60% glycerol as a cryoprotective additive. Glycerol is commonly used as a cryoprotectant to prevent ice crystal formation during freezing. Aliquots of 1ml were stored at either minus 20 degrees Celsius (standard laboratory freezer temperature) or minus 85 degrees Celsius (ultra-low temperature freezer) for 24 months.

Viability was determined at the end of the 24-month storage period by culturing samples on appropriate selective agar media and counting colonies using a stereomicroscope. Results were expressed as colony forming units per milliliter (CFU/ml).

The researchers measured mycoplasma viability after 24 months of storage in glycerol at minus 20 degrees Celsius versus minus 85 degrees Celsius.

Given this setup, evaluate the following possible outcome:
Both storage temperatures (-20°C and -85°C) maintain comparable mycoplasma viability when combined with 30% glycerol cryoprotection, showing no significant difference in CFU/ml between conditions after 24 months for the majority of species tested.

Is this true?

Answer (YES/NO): YES